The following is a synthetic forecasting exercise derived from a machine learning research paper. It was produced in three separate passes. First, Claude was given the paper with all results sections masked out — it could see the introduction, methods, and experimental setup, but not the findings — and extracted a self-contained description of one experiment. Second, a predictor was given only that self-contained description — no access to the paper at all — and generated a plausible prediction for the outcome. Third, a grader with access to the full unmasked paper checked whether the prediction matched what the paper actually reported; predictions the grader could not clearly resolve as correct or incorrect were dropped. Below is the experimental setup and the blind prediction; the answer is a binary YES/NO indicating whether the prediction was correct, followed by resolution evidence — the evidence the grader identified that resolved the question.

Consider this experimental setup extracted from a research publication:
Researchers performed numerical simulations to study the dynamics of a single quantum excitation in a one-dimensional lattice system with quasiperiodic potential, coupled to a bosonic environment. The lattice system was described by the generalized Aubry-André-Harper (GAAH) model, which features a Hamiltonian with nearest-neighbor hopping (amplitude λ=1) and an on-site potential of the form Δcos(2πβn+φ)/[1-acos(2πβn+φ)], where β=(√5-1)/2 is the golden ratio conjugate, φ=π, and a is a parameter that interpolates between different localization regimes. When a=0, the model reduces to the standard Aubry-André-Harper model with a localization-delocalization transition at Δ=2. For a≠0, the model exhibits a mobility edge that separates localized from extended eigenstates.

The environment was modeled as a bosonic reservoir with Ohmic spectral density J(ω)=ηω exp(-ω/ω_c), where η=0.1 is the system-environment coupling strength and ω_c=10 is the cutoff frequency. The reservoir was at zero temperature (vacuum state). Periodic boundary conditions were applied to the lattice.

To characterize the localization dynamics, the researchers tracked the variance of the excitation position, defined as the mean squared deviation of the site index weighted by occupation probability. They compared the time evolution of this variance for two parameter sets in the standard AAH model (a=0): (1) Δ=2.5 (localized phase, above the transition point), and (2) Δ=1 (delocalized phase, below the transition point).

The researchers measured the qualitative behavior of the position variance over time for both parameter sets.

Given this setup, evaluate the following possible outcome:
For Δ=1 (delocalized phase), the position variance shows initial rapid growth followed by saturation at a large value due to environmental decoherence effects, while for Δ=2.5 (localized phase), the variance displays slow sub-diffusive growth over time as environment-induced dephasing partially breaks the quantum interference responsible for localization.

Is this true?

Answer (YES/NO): NO